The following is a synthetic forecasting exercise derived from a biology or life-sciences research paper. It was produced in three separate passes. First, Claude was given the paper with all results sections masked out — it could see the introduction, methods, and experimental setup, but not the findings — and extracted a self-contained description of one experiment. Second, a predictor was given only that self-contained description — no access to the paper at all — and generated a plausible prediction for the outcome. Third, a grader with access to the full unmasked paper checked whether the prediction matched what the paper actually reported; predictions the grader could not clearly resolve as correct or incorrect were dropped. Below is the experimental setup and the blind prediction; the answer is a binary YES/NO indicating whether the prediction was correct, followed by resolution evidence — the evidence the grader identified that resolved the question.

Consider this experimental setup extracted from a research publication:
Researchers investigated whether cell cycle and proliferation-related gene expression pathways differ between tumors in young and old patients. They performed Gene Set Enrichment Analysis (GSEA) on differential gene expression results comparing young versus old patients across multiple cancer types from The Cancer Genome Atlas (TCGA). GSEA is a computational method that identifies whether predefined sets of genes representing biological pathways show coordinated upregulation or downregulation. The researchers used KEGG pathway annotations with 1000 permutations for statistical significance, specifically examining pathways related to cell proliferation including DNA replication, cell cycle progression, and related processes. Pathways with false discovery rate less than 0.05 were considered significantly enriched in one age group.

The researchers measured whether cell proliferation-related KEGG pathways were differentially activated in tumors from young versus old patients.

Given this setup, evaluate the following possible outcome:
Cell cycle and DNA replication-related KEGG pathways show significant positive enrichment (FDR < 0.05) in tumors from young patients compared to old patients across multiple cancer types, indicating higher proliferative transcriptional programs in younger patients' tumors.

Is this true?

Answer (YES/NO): YES